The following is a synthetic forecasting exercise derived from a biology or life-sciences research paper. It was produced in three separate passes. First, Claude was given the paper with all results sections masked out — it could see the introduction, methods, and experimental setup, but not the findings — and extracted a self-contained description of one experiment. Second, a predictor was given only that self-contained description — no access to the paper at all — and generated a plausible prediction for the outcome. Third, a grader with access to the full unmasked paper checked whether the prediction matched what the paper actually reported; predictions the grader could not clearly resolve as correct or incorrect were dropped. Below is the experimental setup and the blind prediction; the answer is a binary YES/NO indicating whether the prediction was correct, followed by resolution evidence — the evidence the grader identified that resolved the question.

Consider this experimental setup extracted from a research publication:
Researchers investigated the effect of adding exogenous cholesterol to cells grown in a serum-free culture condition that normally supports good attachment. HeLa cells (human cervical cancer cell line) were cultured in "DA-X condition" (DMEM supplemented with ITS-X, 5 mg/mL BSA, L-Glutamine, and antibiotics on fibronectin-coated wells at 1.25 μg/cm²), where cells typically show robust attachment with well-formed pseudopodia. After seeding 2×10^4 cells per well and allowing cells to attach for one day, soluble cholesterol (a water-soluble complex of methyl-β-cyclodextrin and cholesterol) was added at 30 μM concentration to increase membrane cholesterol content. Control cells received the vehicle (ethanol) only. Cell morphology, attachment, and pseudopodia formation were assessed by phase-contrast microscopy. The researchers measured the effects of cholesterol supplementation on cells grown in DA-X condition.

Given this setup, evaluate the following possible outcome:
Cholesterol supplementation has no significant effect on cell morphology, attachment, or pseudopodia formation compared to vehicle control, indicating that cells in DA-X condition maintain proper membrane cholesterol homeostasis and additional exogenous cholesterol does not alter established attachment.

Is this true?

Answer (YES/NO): NO